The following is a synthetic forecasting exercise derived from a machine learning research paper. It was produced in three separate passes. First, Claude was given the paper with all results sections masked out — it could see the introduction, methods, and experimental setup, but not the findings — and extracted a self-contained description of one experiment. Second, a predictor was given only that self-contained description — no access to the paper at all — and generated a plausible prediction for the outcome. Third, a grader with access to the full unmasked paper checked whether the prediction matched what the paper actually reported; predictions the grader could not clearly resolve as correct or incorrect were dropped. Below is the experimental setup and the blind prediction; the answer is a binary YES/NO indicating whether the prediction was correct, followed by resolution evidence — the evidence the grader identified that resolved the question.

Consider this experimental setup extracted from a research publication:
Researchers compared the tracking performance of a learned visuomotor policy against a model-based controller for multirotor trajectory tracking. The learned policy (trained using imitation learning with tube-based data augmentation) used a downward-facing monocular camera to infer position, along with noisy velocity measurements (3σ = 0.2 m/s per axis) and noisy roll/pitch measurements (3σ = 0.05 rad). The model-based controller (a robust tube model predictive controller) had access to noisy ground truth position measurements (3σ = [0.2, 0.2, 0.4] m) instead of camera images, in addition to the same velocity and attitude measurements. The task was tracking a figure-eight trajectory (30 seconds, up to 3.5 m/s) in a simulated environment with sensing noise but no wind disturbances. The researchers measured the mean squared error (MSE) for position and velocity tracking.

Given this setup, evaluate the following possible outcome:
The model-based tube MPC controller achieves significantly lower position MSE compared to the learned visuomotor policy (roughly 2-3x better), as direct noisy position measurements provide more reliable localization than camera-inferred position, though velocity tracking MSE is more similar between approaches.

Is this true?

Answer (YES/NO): NO